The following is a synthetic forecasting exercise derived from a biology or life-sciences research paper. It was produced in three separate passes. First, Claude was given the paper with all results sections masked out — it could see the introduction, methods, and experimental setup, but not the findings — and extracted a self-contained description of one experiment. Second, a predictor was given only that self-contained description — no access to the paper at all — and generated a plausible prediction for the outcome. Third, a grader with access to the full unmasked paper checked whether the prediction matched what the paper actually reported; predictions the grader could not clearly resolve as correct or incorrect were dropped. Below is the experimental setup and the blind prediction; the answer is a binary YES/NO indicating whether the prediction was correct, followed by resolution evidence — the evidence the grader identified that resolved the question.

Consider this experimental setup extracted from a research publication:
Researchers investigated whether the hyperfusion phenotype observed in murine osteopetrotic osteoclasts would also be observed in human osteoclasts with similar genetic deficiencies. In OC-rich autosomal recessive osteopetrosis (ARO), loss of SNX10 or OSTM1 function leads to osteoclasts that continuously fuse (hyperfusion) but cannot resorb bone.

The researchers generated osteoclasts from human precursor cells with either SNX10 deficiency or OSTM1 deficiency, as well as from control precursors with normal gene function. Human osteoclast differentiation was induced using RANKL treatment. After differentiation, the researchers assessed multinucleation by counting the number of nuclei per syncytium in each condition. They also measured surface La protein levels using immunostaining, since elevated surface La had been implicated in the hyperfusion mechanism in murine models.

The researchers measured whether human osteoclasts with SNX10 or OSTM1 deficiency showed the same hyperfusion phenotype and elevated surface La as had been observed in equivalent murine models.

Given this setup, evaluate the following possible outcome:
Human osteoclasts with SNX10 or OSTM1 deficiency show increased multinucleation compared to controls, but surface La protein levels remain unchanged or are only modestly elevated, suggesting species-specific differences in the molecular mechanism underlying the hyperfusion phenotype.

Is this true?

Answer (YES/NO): NO